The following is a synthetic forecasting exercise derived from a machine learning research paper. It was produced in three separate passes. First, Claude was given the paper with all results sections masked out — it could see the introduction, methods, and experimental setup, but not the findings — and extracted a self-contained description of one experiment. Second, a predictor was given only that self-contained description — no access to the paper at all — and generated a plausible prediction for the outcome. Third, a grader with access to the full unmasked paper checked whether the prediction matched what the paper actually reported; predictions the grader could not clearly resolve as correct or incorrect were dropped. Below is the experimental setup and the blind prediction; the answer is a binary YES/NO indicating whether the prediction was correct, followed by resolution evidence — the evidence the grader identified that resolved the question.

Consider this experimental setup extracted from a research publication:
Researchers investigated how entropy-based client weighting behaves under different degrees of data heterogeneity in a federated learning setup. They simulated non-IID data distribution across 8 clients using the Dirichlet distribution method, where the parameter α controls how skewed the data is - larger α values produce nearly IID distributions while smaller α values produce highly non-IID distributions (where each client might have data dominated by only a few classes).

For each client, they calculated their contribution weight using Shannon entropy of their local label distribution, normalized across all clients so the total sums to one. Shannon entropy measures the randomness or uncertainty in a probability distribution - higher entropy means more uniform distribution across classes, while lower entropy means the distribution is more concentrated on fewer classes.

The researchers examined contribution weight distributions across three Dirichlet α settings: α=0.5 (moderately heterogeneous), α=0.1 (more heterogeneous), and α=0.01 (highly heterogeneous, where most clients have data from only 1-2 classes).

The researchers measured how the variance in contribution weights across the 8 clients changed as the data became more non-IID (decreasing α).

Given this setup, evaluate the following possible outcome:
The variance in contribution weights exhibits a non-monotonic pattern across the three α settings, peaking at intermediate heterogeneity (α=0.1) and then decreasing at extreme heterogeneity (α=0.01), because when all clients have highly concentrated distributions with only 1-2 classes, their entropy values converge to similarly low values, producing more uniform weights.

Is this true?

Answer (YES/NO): NO